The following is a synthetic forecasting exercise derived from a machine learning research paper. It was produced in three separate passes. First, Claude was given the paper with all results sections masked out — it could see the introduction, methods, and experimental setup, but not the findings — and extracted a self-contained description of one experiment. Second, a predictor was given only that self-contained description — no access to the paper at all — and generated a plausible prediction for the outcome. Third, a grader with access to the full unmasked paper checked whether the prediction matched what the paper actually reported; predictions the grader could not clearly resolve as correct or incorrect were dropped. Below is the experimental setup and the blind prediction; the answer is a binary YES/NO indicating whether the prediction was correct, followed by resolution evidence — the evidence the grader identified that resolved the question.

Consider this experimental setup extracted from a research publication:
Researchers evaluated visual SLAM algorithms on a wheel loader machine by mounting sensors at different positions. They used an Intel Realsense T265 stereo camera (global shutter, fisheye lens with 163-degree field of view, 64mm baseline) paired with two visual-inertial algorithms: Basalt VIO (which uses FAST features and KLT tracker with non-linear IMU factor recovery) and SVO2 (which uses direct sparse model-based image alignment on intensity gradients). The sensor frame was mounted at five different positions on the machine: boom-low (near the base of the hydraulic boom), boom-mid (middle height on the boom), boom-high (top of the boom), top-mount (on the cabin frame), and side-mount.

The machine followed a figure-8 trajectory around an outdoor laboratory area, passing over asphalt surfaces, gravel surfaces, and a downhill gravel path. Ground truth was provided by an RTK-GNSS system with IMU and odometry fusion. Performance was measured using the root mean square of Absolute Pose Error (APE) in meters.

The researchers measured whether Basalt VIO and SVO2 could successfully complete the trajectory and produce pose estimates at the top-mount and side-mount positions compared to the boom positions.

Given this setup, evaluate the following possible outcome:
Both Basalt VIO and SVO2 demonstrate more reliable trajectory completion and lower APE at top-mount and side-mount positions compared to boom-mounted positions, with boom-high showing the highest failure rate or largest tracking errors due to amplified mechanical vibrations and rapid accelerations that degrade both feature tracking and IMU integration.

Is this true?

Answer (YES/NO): NO